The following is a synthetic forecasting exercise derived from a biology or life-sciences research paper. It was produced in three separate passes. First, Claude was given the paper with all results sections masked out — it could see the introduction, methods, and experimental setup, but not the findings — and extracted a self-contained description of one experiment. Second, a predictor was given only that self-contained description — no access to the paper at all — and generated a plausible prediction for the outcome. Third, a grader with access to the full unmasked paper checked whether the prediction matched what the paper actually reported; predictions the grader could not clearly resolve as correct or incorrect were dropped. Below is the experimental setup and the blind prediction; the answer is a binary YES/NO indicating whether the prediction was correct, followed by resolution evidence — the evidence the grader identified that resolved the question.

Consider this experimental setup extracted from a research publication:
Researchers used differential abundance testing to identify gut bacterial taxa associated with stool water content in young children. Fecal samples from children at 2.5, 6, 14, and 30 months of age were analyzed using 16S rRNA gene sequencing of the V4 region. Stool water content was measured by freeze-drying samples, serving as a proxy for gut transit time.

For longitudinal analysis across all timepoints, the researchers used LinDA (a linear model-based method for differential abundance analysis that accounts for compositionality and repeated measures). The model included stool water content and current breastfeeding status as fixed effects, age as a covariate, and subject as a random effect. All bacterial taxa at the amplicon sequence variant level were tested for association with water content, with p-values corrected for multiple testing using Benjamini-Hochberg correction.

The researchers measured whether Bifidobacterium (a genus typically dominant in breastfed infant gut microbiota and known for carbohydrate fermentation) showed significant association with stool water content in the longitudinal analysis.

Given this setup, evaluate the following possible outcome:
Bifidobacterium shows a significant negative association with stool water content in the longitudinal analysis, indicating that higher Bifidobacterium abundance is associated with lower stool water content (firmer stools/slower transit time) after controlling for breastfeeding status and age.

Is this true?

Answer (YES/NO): NO